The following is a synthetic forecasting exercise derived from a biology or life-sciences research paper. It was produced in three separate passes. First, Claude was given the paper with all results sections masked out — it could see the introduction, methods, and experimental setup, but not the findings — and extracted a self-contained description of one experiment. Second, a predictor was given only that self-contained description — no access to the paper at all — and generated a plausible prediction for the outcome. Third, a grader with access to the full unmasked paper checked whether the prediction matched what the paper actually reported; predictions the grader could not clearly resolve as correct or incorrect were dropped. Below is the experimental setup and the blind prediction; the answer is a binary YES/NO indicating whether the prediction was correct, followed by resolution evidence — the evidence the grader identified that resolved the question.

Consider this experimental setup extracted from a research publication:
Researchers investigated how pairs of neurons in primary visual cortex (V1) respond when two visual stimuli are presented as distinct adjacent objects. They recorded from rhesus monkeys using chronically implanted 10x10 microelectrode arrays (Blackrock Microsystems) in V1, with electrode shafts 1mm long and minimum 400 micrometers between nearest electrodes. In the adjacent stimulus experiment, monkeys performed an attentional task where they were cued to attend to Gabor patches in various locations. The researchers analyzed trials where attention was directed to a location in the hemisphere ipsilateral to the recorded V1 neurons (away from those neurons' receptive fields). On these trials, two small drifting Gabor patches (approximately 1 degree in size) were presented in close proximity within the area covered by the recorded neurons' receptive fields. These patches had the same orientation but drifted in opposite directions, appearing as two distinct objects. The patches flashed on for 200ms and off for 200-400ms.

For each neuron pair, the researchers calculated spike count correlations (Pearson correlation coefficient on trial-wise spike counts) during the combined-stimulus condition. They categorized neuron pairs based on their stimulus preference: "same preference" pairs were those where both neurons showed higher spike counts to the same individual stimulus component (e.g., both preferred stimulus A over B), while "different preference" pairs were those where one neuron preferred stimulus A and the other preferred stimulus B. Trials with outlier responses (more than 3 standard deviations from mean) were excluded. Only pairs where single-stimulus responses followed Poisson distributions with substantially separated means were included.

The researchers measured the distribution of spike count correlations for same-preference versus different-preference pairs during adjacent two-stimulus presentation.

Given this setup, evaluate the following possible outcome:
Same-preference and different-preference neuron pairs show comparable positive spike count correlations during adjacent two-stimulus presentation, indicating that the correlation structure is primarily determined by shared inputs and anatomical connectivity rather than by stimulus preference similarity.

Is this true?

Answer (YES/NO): NO